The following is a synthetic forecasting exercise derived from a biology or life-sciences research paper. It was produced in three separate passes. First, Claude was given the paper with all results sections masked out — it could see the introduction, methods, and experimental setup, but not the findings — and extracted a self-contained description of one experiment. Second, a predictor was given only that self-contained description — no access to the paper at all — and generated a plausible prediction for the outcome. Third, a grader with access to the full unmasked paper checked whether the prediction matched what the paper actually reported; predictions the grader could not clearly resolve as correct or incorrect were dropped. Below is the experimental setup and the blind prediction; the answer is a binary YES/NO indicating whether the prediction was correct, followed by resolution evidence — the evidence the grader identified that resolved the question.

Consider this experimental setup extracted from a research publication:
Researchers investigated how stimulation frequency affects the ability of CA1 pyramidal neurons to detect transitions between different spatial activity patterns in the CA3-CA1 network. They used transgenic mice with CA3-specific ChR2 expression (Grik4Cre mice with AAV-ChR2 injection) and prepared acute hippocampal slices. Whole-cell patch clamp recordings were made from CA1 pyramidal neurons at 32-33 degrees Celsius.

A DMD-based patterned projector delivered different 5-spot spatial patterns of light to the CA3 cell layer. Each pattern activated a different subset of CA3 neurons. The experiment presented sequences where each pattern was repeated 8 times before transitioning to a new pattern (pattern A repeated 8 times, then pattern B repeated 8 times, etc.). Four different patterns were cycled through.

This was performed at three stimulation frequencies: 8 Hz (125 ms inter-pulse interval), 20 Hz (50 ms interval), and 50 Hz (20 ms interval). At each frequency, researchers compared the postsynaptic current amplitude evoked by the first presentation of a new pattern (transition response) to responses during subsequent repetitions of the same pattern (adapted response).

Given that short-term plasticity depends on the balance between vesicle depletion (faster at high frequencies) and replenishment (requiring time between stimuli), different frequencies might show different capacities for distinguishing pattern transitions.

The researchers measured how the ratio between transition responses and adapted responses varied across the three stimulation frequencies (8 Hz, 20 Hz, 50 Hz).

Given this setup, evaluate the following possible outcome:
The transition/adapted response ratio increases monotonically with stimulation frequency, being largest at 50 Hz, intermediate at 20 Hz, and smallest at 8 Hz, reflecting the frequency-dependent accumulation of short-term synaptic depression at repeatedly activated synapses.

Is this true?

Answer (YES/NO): YES